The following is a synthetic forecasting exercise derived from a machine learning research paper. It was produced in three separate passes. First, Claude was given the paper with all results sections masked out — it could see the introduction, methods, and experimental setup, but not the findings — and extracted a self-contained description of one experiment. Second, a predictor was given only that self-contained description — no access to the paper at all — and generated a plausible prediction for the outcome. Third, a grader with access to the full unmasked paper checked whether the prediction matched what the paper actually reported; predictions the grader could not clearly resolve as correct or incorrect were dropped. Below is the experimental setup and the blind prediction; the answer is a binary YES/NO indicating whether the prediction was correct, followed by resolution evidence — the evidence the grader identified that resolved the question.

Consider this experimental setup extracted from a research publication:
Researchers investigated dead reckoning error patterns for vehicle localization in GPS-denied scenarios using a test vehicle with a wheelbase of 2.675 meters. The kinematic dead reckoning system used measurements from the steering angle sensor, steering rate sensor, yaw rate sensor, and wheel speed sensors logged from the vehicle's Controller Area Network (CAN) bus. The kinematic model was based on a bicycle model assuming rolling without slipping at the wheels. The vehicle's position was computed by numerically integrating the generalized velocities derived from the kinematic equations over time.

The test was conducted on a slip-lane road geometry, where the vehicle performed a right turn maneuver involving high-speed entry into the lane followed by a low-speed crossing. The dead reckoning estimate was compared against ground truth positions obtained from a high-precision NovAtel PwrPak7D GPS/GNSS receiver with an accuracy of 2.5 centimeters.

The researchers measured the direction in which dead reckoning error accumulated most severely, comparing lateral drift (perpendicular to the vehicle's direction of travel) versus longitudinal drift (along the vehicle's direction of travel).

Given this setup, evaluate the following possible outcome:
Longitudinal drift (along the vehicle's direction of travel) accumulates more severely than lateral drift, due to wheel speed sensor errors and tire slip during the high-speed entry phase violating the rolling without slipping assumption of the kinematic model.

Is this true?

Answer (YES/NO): NO